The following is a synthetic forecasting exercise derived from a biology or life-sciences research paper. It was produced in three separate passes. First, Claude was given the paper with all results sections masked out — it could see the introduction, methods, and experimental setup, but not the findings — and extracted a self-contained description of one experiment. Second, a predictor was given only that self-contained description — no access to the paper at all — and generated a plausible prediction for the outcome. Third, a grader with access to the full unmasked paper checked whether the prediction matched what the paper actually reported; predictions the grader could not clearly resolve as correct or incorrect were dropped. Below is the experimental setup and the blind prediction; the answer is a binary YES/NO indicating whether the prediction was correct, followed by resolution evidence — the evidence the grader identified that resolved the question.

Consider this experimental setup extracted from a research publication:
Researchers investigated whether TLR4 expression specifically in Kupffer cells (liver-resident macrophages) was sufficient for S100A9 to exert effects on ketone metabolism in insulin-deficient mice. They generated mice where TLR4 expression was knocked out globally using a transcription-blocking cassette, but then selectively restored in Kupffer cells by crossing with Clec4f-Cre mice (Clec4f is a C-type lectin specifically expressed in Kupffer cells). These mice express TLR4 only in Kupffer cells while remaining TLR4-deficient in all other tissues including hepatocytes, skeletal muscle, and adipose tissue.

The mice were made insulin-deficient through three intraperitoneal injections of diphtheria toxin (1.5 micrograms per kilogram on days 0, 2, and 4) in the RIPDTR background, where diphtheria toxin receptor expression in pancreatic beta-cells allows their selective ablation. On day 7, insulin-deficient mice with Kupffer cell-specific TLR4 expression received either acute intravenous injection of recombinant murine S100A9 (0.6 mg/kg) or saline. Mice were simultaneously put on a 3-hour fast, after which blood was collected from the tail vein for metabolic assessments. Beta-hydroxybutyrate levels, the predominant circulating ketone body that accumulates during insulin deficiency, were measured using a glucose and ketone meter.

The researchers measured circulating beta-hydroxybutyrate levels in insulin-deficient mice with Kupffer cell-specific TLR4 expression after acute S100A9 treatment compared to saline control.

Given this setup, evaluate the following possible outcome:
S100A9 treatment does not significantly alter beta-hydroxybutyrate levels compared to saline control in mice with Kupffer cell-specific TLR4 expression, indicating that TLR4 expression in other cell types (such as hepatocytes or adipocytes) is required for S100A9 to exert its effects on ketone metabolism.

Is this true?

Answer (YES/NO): NO